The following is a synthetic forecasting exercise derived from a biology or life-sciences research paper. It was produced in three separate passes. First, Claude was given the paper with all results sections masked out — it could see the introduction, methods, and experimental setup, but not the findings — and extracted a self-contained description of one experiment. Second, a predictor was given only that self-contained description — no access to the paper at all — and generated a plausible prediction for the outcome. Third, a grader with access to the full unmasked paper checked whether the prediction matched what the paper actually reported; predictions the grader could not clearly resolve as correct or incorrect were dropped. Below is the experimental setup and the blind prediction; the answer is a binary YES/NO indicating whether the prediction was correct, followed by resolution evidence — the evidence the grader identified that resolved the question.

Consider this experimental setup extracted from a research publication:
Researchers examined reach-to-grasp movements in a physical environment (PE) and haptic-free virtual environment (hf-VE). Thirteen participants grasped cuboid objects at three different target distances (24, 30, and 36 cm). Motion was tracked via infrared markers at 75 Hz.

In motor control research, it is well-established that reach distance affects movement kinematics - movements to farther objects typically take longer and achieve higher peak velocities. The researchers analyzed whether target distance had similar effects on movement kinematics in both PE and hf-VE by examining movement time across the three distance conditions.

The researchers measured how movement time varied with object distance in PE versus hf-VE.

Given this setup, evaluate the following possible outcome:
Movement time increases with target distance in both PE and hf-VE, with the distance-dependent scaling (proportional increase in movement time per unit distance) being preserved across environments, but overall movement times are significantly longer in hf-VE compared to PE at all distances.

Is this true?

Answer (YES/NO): YES